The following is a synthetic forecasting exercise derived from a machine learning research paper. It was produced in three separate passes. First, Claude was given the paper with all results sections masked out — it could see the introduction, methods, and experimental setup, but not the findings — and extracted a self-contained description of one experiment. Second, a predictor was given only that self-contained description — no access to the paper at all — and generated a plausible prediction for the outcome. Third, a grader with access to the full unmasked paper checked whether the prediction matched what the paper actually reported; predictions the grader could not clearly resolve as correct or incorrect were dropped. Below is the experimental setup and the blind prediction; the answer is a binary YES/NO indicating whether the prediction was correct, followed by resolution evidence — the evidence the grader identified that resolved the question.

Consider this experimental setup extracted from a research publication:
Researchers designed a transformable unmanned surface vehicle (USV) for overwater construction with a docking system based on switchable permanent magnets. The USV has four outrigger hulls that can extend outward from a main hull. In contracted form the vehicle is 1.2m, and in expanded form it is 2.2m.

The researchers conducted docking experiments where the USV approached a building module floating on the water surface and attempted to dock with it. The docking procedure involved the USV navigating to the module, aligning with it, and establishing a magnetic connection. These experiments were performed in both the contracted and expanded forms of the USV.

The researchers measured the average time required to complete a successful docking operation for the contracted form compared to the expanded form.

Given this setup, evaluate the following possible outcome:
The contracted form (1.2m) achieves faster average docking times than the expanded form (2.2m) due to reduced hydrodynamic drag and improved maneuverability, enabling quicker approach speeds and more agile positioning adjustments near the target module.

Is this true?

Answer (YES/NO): NO